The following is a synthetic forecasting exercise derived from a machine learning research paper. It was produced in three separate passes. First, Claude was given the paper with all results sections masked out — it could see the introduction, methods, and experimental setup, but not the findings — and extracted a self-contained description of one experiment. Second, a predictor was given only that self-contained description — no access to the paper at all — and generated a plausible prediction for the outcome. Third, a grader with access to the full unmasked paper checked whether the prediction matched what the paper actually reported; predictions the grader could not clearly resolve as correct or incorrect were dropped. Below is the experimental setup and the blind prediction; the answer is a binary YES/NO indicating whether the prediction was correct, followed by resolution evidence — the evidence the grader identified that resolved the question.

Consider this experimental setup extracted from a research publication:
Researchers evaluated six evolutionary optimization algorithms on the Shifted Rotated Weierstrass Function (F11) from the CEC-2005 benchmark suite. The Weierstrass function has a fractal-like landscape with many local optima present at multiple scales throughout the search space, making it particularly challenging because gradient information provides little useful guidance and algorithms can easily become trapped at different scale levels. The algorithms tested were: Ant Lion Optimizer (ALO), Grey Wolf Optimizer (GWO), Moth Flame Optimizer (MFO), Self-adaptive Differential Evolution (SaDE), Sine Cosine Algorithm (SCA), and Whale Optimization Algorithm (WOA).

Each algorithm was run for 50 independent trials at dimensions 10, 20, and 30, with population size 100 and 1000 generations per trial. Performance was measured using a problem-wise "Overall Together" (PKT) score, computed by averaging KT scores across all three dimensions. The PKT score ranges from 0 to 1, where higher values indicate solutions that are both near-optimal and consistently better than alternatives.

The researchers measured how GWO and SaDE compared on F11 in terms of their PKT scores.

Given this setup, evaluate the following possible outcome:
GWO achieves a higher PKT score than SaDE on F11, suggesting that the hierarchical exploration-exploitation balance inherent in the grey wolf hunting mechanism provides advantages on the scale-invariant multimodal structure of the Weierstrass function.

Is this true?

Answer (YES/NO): YES